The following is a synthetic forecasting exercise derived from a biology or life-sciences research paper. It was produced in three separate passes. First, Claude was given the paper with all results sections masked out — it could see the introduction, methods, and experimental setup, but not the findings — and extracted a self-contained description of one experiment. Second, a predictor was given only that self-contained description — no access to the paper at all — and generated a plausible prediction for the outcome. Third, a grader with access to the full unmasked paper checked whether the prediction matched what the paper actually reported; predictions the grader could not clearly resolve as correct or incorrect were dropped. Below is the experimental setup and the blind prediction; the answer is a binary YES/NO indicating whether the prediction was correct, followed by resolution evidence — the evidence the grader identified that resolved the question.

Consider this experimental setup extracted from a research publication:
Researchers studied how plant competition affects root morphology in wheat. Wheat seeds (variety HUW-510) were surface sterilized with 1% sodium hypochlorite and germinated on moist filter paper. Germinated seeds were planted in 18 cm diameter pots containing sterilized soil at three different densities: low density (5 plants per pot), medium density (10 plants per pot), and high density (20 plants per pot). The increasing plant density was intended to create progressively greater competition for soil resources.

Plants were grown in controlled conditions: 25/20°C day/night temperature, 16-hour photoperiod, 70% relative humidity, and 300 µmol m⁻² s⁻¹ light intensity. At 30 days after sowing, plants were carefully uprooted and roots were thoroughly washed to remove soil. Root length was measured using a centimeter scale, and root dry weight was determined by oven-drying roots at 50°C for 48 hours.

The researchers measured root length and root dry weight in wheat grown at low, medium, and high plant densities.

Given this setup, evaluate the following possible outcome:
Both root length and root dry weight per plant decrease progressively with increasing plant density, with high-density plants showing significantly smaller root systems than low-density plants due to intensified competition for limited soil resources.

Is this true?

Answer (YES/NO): YES